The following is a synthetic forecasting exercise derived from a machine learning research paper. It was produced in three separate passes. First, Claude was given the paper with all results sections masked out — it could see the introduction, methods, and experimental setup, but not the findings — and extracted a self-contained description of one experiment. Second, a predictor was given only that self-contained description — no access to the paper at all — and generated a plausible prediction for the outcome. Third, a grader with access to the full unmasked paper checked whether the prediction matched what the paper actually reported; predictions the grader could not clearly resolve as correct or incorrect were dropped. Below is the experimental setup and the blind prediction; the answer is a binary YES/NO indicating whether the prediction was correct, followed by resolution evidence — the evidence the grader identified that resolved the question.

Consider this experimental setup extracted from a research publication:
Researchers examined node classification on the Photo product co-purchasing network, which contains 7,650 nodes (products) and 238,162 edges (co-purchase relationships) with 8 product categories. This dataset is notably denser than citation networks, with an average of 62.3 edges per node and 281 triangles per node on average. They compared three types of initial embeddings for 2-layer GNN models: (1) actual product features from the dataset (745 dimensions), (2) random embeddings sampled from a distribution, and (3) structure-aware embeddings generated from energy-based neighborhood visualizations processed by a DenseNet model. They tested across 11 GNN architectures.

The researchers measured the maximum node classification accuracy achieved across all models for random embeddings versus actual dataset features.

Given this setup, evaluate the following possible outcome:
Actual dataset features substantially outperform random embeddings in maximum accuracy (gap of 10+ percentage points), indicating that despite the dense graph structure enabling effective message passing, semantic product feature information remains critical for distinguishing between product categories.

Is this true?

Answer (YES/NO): NO